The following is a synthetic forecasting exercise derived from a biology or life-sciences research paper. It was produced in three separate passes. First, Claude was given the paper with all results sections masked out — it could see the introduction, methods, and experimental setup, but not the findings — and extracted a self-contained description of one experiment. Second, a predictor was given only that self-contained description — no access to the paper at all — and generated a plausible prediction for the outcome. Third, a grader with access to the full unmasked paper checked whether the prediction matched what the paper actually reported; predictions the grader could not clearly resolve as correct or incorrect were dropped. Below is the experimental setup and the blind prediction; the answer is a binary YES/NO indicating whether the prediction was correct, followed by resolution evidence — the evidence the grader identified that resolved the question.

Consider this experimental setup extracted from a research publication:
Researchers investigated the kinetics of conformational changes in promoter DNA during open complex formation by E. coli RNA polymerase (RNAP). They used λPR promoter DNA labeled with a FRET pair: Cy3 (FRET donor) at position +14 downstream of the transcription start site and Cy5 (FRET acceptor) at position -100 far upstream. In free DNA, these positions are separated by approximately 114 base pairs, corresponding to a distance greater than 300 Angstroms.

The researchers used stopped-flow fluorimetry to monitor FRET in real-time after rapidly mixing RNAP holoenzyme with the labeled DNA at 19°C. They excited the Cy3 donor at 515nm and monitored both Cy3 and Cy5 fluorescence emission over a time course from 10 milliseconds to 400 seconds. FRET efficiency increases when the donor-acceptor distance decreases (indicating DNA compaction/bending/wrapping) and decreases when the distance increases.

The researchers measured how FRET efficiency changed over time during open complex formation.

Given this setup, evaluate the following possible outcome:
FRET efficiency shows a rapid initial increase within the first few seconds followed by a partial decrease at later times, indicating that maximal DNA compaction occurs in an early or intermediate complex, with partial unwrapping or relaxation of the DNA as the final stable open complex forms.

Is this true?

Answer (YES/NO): NO